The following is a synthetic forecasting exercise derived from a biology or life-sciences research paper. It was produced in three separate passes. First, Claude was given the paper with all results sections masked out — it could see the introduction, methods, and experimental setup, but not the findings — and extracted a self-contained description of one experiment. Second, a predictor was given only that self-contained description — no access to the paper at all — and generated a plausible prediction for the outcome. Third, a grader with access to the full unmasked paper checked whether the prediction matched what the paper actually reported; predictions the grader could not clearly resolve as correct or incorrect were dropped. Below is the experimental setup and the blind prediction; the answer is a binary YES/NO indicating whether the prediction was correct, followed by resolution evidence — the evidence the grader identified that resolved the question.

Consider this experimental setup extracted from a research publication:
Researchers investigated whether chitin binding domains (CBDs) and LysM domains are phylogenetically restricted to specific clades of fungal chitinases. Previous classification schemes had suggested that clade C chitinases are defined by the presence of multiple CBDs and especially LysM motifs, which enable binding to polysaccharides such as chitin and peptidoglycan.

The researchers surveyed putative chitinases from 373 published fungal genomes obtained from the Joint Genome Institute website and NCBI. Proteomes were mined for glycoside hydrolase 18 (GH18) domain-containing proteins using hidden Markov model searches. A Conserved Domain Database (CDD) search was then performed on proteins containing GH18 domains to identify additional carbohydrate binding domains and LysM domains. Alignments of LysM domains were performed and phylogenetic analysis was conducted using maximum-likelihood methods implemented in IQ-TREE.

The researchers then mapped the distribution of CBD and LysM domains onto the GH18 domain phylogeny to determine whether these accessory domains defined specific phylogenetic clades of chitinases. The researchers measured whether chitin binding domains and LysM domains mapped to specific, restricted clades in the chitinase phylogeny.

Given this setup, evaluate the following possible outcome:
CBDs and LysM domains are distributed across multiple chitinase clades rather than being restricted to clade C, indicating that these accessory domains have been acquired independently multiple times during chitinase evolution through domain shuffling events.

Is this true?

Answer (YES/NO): YES